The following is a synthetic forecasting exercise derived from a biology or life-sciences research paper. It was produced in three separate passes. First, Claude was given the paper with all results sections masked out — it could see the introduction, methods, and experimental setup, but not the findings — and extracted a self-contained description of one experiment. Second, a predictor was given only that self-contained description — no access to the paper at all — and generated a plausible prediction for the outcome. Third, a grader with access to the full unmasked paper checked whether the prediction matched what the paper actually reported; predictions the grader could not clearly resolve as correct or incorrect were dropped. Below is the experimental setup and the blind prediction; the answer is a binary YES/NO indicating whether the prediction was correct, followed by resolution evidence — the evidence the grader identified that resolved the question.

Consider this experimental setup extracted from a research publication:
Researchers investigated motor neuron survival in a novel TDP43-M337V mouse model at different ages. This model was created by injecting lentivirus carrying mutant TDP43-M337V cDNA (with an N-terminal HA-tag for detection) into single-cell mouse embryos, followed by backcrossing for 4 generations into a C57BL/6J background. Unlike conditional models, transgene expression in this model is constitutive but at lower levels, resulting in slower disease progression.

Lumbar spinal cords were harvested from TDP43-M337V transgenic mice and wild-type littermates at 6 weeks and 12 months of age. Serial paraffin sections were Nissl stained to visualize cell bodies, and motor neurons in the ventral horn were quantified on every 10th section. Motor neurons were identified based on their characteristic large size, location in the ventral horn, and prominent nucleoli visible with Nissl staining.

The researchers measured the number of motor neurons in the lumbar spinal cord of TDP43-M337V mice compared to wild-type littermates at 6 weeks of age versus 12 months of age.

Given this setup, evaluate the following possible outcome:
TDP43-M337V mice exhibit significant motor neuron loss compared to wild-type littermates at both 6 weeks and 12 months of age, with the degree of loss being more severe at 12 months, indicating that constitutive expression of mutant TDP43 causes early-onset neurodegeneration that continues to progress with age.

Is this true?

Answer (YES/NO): NO